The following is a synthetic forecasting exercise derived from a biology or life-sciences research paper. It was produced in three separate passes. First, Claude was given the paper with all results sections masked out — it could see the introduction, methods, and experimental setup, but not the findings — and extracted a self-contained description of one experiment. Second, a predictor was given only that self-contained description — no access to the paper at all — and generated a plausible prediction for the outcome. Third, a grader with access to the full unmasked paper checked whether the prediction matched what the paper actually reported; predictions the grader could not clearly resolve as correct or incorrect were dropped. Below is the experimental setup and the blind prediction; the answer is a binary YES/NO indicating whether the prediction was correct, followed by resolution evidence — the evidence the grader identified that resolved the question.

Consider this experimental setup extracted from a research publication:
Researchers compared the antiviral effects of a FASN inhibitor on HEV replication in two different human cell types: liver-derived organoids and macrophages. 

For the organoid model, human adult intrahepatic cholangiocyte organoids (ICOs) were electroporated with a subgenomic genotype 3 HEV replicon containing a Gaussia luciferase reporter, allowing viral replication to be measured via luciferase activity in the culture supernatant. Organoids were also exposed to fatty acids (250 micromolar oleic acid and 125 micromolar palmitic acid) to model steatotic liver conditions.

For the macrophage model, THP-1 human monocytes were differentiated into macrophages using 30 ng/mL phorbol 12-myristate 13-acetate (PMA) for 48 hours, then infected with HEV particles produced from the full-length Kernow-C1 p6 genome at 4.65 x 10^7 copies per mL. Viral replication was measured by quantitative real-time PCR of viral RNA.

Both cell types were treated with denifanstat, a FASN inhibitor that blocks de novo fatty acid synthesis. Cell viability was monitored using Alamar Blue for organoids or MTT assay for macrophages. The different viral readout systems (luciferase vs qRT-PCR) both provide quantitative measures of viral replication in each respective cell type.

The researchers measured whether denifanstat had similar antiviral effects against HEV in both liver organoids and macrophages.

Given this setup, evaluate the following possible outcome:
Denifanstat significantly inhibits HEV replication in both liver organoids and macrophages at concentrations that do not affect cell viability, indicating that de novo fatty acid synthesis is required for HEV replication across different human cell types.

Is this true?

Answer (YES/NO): NO